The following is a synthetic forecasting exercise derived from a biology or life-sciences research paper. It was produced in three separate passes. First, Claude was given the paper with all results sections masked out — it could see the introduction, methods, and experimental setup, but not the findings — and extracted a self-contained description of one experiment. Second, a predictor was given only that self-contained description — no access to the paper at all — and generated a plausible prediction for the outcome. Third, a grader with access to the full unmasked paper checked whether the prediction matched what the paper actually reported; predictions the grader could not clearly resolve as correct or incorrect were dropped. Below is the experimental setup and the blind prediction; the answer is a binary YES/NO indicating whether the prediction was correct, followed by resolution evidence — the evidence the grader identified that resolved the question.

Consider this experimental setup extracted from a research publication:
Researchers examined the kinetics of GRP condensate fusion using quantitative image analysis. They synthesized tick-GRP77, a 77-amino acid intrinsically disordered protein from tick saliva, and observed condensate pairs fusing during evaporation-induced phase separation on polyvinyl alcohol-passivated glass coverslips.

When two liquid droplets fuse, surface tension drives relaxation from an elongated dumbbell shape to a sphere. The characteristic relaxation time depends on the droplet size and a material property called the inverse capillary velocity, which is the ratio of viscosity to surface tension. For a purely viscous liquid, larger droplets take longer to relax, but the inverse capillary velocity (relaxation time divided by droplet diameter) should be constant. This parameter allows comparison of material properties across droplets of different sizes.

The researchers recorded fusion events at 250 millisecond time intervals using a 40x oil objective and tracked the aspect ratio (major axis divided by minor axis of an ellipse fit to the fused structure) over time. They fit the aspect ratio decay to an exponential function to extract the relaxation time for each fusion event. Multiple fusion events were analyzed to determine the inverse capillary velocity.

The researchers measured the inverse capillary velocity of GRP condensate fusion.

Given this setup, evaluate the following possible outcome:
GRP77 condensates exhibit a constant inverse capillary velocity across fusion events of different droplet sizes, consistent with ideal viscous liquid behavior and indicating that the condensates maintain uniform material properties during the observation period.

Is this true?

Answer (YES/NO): NO